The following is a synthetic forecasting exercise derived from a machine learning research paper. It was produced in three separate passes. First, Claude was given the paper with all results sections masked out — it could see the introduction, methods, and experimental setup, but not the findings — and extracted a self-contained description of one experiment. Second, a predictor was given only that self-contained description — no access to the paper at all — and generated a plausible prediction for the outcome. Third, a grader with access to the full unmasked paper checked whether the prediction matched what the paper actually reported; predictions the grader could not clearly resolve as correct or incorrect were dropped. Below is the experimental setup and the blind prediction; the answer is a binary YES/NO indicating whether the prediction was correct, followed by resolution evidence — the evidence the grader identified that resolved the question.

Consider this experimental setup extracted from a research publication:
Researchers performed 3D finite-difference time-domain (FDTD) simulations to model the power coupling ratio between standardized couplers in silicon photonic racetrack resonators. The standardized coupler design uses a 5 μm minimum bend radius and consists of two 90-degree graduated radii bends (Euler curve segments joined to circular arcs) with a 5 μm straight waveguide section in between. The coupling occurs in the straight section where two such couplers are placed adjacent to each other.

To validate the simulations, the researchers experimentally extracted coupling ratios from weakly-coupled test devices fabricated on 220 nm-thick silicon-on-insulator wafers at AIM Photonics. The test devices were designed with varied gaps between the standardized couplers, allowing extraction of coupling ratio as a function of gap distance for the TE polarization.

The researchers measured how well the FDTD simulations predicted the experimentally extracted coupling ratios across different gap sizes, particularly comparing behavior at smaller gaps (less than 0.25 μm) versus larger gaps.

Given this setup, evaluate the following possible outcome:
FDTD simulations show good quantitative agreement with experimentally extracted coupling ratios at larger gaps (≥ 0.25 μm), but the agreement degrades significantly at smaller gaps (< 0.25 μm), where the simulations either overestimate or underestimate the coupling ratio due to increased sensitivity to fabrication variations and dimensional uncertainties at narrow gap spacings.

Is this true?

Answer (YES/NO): NO